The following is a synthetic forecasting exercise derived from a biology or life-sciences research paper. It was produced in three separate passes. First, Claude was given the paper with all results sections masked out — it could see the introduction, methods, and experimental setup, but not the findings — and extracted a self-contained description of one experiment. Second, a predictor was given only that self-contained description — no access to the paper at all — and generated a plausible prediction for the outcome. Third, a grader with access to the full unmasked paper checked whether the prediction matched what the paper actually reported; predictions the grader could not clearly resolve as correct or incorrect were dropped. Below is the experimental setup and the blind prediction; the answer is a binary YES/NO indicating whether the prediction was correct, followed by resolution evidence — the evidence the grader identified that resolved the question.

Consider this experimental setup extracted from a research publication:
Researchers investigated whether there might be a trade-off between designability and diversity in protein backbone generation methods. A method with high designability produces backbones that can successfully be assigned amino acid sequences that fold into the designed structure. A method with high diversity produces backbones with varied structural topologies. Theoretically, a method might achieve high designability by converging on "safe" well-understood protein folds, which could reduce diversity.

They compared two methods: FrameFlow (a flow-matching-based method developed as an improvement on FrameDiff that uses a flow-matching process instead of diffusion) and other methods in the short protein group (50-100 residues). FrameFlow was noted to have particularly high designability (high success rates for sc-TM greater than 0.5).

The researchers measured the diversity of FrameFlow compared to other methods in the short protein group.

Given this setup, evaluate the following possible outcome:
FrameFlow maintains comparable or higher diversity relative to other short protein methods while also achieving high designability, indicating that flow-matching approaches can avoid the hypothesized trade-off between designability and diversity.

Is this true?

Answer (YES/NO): NO